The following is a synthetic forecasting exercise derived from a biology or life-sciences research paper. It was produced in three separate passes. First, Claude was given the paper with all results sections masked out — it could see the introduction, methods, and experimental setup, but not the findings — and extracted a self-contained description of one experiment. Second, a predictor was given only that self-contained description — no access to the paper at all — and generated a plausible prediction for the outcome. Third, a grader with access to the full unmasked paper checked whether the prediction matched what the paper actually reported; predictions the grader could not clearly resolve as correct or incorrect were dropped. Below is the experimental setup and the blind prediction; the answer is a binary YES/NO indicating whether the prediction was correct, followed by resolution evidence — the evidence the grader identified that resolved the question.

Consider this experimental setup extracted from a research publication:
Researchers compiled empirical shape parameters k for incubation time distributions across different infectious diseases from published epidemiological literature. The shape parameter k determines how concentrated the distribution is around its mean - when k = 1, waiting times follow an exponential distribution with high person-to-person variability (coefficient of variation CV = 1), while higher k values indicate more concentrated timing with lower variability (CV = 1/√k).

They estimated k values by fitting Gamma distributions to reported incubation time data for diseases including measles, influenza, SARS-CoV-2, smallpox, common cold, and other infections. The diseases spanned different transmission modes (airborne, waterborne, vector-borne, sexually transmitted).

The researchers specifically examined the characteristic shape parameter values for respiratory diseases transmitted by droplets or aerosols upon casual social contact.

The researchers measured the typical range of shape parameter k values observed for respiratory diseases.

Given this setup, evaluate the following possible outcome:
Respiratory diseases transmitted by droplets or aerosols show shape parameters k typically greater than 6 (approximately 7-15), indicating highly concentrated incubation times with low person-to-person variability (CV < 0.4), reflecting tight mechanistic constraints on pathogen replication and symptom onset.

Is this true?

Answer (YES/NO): NO